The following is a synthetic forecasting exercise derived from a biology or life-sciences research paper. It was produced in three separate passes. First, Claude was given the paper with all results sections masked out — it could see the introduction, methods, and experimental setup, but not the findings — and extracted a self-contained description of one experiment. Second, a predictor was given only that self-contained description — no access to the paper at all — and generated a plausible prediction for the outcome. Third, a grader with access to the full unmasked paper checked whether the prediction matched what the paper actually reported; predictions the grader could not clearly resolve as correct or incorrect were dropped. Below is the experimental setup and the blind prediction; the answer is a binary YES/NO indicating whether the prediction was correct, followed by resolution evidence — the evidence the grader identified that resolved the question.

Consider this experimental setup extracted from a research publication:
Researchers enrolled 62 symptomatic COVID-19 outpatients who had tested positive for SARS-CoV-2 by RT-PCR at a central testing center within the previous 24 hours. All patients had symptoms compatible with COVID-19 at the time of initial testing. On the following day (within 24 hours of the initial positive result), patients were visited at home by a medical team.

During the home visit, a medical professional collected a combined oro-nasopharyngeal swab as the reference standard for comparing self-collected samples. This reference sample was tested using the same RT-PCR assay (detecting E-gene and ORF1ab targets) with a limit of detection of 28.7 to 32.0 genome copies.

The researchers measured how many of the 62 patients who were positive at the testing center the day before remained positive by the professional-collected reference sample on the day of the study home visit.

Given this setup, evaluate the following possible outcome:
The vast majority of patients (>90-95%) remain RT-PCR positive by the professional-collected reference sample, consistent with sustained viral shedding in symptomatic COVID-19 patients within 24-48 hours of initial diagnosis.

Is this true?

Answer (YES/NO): YES